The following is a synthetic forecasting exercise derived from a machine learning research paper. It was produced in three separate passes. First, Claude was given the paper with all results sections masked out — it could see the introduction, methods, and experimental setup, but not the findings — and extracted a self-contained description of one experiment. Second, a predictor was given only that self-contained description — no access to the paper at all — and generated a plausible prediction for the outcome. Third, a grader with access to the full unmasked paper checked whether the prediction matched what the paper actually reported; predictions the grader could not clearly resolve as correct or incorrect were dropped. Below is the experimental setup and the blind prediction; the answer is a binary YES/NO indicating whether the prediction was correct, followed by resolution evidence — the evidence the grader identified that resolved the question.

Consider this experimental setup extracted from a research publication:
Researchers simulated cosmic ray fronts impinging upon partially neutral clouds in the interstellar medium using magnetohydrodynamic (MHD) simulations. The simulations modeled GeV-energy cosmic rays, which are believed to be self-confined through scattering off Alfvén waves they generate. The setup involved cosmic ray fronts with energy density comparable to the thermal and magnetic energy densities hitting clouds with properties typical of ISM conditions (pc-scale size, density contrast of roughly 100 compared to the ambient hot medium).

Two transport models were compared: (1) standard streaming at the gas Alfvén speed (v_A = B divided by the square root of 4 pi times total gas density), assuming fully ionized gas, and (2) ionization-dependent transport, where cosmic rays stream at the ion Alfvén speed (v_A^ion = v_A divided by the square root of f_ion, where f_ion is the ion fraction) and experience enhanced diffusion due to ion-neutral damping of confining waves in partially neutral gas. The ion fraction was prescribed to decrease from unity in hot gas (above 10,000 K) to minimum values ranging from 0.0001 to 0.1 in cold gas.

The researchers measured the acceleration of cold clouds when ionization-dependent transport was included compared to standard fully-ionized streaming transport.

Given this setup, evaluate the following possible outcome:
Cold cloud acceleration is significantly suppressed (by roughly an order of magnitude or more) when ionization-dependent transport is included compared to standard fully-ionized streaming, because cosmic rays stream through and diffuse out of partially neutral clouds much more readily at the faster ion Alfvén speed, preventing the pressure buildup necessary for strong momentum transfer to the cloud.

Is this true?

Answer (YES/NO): NO